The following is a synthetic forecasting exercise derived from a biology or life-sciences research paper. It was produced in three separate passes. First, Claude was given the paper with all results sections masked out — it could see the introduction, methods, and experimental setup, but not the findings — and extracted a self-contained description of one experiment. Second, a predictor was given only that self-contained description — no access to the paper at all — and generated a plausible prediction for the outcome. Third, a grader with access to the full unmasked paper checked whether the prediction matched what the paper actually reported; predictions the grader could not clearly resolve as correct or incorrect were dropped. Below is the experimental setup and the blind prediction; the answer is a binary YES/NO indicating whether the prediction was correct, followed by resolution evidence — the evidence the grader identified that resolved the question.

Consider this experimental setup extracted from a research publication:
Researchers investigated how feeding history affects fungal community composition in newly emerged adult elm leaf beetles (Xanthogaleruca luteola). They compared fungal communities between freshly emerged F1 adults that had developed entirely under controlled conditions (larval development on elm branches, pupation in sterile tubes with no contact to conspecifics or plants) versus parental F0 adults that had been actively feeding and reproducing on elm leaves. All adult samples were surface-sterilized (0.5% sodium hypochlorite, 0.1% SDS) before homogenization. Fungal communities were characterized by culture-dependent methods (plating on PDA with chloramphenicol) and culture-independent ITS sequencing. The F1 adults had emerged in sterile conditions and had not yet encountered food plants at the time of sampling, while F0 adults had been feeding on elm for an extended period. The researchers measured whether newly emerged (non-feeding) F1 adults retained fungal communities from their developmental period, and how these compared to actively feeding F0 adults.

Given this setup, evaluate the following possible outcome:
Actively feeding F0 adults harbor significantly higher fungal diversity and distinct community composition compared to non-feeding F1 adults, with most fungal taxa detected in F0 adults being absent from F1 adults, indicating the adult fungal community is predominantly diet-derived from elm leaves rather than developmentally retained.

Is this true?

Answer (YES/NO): NO